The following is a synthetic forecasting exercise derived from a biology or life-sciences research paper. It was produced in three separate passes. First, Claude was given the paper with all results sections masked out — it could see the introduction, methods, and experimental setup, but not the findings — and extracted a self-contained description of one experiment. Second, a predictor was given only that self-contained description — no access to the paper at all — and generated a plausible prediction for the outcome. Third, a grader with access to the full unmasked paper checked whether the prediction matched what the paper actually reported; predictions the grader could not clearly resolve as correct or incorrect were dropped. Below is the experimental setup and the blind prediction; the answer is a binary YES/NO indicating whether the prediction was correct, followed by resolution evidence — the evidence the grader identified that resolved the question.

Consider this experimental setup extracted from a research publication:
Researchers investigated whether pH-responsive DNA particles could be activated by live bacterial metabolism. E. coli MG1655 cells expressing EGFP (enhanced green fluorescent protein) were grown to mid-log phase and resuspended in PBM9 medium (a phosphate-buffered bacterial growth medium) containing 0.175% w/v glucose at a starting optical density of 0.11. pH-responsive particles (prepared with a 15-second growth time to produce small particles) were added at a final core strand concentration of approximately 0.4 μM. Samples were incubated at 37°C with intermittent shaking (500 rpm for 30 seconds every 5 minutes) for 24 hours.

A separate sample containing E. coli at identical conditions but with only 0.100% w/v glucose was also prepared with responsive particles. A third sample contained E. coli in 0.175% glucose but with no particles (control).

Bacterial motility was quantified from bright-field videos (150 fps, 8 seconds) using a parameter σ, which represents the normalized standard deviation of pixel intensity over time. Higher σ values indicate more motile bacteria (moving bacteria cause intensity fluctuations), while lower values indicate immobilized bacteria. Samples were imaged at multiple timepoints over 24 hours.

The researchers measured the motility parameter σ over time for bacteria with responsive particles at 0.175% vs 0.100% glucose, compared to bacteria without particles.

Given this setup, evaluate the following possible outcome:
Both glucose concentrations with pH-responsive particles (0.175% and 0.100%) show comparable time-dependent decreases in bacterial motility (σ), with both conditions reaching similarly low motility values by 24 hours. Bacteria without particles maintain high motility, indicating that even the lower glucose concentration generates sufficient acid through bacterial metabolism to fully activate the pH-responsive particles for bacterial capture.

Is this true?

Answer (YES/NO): NO